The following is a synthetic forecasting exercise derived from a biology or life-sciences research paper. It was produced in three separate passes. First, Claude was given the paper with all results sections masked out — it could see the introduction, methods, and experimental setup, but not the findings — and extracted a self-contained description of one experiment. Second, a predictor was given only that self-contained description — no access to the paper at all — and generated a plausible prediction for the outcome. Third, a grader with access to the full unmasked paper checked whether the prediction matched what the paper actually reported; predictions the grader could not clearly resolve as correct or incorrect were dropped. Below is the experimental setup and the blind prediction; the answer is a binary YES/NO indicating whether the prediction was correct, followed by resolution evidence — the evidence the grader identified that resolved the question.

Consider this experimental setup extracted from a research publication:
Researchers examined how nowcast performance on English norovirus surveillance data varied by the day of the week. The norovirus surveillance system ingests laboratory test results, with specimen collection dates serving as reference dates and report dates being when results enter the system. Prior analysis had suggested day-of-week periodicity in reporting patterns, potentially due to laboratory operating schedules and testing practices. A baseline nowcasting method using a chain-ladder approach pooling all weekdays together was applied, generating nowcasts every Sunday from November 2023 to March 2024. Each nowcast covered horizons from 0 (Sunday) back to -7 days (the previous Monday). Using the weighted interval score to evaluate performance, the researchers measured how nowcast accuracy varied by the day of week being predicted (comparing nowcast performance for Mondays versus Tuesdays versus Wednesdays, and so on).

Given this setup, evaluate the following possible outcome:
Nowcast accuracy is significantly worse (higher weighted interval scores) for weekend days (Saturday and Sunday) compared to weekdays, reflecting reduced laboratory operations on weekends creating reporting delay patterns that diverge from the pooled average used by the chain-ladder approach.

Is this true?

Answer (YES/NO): NO